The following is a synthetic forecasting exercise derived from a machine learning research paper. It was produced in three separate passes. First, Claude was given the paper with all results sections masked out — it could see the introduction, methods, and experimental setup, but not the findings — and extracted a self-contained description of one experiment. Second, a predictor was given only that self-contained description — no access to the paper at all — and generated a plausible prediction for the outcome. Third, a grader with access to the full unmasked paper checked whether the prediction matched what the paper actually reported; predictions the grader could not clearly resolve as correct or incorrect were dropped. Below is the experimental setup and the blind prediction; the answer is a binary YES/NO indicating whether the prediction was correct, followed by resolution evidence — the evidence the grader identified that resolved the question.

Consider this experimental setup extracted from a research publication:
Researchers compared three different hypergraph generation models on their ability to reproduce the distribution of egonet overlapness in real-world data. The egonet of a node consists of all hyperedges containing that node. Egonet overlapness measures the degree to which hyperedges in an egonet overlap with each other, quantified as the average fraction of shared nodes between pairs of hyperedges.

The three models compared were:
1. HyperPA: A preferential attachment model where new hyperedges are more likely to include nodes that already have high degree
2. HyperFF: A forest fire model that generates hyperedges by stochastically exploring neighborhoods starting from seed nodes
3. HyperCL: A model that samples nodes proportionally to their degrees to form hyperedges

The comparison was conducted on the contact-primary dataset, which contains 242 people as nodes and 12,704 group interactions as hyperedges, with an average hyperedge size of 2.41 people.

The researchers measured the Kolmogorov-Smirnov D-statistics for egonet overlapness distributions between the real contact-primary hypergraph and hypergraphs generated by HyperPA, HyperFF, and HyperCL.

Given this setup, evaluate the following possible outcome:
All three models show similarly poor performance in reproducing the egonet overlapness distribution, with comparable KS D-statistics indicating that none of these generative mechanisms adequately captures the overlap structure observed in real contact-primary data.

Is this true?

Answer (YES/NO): NO